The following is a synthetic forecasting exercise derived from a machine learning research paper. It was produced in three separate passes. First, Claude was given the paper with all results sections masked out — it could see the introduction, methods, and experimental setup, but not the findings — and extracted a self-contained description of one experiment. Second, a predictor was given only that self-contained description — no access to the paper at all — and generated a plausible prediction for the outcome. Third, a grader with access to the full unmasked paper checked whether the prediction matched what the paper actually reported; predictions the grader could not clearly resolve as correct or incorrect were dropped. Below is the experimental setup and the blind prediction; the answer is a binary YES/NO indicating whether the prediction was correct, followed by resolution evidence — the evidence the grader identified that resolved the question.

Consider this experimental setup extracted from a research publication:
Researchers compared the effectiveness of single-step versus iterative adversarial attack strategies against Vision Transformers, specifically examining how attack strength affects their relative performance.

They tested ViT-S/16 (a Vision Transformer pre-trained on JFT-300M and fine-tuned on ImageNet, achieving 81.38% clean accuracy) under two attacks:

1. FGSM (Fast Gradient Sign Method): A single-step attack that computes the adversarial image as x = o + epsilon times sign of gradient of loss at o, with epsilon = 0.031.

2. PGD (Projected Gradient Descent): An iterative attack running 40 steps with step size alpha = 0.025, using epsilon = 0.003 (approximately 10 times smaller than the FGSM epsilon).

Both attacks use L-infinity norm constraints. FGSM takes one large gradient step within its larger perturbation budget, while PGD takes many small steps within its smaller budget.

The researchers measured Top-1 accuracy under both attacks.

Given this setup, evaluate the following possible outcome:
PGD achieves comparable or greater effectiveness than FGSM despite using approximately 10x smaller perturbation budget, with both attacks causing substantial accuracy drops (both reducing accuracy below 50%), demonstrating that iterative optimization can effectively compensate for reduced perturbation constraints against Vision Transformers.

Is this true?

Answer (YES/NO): NO